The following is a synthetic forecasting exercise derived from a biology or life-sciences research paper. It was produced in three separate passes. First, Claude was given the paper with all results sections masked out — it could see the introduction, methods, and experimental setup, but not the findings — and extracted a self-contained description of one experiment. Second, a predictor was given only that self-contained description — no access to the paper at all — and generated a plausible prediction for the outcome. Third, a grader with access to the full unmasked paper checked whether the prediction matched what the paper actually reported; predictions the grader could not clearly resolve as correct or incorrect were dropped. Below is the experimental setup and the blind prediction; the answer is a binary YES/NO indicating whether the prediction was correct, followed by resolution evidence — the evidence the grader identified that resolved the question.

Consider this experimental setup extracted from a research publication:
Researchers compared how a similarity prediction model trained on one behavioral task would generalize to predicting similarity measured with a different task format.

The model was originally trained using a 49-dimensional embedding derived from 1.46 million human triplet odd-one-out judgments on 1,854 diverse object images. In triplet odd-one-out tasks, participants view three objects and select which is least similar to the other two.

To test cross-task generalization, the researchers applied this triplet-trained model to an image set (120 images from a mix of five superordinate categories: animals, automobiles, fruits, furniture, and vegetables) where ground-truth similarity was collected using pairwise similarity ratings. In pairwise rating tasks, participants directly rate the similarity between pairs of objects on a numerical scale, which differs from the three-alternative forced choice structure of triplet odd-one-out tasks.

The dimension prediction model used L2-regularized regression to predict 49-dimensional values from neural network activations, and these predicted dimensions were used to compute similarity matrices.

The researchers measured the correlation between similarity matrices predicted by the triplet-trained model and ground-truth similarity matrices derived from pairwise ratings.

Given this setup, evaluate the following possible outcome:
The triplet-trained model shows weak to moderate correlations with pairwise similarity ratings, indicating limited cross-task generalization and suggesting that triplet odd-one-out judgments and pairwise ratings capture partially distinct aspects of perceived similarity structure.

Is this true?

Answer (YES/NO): NO